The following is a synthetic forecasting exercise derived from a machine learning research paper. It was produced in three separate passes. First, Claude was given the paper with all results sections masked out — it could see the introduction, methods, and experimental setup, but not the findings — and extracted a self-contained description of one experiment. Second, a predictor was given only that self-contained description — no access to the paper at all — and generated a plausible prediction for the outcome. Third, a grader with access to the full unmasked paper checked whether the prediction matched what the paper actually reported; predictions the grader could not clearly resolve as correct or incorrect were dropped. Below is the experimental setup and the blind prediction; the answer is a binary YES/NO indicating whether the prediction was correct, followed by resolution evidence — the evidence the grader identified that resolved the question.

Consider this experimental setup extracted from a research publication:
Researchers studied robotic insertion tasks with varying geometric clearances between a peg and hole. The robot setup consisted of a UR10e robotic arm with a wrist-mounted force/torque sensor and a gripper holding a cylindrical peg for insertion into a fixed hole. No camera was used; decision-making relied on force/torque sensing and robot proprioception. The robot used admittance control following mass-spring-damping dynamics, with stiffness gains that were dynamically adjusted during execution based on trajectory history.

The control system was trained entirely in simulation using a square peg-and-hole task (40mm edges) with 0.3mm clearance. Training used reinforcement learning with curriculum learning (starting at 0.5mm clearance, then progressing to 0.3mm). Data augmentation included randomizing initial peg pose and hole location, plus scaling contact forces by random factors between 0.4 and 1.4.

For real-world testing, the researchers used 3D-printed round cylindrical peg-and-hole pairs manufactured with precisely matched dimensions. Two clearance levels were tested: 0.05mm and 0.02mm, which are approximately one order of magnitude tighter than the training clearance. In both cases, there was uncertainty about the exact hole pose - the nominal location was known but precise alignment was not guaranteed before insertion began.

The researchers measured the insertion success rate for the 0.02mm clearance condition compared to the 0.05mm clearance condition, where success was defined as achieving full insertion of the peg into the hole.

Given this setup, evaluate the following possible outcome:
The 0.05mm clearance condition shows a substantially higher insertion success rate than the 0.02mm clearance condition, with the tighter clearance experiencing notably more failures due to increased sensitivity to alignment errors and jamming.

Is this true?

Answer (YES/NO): NO